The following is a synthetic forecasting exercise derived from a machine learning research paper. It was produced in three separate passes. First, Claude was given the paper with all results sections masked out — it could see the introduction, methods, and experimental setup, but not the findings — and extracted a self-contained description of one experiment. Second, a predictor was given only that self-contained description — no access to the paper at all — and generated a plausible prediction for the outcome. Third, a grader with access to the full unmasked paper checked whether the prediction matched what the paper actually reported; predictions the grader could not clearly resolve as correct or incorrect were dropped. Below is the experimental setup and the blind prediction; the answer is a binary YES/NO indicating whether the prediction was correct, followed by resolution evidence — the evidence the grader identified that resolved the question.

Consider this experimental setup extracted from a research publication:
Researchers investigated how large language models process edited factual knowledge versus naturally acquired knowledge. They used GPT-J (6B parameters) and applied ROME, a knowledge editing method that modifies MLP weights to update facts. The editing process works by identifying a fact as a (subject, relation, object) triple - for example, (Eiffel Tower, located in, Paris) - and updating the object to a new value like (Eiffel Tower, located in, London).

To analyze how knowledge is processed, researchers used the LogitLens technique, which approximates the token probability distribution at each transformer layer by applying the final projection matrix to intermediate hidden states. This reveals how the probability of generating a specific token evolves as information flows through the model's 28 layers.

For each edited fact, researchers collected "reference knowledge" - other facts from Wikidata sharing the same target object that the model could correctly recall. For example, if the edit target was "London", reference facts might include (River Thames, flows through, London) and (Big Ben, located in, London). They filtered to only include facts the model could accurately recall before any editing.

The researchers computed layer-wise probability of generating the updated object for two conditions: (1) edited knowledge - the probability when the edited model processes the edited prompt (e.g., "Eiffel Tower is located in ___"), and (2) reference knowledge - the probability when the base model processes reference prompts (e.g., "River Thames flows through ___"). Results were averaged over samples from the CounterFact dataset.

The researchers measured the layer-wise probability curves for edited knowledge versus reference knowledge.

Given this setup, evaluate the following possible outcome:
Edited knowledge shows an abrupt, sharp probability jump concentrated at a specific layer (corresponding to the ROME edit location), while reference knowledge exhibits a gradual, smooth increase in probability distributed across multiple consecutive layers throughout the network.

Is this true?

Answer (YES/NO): NO